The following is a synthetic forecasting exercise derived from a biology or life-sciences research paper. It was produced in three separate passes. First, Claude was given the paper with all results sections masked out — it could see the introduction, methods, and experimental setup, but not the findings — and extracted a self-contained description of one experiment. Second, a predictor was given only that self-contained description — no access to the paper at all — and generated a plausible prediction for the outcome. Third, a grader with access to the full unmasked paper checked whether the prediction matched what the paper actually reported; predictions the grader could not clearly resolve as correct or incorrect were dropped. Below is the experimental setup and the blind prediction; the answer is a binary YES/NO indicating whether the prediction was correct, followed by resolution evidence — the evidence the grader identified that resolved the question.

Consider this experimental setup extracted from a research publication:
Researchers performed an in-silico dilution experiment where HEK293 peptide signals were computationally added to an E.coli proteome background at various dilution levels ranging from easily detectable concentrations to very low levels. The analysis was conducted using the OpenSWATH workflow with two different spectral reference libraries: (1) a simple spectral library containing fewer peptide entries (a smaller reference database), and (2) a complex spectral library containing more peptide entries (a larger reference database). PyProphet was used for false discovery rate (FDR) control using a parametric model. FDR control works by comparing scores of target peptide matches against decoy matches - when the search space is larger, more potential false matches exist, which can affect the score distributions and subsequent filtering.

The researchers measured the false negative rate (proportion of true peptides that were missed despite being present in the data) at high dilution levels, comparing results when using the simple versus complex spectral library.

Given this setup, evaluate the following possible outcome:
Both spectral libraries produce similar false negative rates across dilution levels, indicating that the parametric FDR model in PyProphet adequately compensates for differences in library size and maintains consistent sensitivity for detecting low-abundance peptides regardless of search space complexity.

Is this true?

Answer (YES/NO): NO